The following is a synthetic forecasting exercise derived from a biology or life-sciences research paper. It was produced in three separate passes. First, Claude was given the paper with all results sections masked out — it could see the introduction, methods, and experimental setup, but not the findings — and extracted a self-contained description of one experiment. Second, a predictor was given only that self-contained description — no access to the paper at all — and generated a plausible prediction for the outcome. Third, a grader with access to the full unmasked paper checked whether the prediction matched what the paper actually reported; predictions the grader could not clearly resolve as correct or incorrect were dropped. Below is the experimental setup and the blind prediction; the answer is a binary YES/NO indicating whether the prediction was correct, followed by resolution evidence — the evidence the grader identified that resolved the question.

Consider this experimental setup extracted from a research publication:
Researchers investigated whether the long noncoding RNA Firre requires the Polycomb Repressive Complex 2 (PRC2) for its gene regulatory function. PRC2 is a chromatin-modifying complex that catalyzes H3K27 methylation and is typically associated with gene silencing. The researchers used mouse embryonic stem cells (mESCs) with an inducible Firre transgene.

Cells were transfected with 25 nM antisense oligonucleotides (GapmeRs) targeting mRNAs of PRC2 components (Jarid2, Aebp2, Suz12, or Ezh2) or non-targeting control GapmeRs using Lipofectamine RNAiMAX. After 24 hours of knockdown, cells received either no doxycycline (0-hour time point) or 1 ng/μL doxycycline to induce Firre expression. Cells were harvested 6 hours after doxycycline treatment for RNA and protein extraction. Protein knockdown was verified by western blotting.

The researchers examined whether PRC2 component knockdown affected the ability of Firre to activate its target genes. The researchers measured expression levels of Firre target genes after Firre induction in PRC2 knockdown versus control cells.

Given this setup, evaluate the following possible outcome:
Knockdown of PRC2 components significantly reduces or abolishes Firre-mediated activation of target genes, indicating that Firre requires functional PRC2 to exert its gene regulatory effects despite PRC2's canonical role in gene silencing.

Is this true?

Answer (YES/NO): NO